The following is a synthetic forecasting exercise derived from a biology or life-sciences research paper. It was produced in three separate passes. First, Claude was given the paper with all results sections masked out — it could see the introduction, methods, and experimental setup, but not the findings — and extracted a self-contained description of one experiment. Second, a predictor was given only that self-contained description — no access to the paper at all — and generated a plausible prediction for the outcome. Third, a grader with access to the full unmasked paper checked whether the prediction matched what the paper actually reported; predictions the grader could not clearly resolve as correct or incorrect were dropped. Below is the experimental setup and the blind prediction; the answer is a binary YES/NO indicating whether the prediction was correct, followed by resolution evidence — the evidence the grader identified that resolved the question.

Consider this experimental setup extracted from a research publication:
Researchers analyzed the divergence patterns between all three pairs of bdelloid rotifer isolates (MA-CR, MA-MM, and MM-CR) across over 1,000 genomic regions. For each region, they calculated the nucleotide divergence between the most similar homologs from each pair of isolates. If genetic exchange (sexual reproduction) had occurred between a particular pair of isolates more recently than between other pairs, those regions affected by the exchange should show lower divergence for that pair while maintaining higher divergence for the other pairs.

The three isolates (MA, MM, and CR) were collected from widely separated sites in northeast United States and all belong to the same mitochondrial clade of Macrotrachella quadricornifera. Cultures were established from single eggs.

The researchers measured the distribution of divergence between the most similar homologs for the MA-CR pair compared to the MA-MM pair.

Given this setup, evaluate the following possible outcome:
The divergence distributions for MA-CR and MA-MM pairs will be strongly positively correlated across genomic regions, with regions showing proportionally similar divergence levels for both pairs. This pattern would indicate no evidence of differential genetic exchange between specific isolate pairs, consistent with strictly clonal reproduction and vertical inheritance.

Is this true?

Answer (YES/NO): NO